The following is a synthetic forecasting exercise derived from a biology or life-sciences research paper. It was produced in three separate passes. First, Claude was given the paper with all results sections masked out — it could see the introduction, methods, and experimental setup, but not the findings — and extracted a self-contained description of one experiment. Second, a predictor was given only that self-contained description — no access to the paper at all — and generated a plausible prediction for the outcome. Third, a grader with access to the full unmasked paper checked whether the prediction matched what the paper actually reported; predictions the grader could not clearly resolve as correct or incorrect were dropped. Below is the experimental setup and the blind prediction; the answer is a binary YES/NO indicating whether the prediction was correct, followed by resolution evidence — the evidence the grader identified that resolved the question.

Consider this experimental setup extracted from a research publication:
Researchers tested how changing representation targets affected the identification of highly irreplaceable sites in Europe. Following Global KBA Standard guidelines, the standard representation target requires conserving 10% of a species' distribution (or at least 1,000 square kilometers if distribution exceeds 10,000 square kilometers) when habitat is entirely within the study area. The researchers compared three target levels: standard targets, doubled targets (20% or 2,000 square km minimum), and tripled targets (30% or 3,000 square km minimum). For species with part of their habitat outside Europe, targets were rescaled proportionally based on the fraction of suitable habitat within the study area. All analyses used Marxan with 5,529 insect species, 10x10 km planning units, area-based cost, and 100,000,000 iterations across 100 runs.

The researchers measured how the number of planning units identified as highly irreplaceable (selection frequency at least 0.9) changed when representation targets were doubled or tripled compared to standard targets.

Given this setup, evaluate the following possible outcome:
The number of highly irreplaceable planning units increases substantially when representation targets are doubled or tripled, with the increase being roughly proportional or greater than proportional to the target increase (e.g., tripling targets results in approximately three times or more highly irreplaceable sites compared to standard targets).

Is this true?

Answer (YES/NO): YES